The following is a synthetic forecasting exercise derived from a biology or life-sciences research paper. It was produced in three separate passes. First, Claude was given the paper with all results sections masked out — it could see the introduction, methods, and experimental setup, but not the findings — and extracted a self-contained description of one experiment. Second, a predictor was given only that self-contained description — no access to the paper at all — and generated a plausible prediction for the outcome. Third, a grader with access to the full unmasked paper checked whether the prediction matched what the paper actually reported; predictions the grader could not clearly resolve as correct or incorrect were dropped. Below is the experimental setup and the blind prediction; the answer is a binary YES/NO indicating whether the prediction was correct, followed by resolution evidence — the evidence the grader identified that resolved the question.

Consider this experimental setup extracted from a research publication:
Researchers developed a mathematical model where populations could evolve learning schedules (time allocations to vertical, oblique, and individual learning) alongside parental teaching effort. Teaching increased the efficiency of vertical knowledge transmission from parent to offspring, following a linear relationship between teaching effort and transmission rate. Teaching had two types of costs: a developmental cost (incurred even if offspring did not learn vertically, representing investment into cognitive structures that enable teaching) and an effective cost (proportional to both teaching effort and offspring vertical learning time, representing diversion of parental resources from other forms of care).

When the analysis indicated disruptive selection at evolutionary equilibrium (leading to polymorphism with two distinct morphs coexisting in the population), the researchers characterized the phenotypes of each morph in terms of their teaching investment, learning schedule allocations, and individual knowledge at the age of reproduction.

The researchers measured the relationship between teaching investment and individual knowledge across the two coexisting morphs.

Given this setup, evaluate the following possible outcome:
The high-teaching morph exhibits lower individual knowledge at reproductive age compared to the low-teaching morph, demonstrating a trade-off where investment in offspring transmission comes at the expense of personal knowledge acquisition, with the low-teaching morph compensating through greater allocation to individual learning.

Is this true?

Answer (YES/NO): NO